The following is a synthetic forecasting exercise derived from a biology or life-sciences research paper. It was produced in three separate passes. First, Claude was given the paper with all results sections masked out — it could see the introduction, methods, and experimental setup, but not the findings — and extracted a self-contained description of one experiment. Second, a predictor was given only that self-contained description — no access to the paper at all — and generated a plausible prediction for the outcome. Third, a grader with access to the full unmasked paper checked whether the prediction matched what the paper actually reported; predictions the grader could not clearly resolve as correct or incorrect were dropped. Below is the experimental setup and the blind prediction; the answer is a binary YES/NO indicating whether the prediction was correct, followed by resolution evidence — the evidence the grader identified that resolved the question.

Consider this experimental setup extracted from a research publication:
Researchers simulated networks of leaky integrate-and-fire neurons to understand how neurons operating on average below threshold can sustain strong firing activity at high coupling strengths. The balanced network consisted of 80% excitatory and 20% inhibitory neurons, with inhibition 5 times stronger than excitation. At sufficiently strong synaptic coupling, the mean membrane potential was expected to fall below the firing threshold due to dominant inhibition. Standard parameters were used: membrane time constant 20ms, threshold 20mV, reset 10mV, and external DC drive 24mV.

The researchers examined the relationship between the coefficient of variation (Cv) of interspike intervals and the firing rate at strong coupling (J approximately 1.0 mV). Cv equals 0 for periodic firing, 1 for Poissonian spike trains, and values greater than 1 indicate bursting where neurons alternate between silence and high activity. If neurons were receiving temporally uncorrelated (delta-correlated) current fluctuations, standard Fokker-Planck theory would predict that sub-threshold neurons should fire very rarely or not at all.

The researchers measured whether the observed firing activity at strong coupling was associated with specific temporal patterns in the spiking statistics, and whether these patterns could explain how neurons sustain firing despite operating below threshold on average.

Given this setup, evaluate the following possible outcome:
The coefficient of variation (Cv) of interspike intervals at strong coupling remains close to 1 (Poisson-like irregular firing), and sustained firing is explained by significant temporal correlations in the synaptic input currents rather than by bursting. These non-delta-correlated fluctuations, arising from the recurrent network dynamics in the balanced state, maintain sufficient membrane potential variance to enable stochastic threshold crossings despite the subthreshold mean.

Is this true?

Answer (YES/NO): NO